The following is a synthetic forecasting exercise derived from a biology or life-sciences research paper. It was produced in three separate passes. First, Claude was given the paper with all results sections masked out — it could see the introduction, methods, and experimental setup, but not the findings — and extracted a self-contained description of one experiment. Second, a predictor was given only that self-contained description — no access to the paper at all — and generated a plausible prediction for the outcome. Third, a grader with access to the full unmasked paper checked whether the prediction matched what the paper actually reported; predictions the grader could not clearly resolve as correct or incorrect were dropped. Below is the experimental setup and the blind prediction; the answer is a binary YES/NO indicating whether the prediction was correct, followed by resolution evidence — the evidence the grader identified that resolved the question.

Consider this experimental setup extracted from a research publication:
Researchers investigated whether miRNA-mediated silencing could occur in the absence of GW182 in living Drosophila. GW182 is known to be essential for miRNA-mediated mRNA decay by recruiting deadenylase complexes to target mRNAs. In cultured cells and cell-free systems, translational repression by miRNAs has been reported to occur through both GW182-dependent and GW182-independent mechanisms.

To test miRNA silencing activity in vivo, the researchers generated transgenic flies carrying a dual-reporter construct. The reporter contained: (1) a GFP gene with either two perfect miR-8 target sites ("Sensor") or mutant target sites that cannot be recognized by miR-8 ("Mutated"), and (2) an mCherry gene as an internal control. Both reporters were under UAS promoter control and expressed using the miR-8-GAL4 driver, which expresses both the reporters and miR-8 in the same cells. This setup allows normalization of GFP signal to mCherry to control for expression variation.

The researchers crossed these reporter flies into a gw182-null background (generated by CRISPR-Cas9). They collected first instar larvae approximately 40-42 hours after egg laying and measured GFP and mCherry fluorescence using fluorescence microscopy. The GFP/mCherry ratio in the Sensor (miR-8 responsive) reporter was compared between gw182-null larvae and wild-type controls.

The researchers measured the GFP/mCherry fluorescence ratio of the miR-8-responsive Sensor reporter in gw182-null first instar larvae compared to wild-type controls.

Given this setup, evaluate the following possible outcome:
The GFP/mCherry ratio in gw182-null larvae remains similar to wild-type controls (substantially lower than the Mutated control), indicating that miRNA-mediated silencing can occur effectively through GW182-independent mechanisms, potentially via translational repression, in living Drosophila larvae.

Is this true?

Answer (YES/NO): YES